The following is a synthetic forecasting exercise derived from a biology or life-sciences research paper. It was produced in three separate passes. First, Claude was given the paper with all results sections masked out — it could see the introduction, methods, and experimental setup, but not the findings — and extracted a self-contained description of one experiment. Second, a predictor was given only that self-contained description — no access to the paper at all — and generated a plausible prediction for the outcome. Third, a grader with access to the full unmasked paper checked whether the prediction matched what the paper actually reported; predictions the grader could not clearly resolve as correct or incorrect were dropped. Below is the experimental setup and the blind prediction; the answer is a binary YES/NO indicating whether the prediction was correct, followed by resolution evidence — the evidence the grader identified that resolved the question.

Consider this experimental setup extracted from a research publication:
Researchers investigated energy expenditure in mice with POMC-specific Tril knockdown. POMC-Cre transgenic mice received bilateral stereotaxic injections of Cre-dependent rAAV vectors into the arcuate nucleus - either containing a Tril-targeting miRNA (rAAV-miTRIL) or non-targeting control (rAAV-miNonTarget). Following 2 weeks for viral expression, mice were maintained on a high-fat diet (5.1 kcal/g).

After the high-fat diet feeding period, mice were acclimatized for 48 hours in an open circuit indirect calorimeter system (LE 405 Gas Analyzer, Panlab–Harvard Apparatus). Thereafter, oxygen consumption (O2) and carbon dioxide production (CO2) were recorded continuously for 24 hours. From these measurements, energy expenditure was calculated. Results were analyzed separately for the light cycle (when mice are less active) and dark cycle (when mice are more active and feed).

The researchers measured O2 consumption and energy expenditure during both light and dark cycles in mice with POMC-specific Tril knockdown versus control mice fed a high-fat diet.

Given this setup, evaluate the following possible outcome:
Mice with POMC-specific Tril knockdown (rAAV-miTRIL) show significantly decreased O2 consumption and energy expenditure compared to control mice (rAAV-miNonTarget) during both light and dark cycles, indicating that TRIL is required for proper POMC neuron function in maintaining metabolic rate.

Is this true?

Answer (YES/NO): NO